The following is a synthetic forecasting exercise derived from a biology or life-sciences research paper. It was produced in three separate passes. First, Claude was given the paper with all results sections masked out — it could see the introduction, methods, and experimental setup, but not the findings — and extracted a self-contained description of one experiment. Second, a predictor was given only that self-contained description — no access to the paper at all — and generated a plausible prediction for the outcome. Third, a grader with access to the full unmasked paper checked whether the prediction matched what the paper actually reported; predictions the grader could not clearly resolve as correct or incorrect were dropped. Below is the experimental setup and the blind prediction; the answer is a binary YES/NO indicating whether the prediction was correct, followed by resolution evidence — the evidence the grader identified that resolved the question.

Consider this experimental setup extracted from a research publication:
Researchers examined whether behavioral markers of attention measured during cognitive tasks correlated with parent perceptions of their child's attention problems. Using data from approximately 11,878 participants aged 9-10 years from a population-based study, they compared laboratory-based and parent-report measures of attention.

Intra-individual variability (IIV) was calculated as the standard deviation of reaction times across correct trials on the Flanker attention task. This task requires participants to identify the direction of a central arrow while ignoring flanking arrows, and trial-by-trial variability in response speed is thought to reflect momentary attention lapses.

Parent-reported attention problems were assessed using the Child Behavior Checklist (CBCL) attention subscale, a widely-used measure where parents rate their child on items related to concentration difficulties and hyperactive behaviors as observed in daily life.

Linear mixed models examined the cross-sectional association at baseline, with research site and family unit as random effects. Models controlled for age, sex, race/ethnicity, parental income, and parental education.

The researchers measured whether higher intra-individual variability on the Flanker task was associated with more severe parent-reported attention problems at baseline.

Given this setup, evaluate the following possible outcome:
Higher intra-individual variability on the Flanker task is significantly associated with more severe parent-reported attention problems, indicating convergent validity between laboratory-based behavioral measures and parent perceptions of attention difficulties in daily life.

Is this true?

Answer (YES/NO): YES